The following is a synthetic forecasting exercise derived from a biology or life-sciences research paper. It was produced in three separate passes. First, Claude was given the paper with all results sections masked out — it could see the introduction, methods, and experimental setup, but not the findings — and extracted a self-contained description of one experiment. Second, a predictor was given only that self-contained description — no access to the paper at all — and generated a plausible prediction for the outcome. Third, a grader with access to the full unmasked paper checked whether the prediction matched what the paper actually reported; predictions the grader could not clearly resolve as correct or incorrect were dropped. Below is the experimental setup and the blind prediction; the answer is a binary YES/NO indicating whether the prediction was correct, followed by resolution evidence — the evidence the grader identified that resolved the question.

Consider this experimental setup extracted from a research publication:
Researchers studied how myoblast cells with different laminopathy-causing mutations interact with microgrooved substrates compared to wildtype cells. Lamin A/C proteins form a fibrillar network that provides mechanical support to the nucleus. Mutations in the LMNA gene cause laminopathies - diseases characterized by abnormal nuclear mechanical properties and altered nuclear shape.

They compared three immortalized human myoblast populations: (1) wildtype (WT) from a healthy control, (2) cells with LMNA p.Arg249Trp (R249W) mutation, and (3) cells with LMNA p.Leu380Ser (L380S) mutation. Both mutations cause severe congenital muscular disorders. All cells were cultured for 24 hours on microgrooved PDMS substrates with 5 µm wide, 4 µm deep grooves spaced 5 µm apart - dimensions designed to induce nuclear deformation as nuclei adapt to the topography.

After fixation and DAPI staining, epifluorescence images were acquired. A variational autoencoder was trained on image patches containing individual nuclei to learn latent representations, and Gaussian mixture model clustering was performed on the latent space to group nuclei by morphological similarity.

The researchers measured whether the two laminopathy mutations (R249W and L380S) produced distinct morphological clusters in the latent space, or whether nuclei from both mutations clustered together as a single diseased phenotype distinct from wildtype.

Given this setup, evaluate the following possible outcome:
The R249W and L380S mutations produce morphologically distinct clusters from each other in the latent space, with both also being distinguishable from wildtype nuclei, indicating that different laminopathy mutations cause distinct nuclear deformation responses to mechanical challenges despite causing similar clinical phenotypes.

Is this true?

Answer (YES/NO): NO